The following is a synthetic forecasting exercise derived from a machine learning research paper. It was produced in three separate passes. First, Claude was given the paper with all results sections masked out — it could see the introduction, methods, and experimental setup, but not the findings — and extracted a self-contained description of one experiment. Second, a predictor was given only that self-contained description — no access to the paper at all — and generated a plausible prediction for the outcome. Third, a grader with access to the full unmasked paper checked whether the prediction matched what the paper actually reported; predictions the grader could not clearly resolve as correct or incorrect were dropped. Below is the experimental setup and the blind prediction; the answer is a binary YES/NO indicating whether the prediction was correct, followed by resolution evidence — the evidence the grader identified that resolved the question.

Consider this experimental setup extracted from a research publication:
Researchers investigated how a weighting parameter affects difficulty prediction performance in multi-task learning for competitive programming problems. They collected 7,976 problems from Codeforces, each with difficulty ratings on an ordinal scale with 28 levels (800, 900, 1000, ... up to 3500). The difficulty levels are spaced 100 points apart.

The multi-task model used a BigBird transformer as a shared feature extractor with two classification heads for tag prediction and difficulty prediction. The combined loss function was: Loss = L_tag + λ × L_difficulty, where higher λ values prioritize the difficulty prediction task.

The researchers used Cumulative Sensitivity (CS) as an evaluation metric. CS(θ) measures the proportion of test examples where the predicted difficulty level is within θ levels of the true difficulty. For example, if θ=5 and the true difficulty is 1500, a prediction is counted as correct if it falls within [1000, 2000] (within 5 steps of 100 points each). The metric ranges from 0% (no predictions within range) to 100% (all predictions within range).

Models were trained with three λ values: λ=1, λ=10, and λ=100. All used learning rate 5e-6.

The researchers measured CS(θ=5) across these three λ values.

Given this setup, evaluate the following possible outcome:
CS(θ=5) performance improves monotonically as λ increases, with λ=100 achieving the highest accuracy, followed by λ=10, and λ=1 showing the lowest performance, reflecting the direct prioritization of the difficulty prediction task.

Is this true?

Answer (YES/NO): NO